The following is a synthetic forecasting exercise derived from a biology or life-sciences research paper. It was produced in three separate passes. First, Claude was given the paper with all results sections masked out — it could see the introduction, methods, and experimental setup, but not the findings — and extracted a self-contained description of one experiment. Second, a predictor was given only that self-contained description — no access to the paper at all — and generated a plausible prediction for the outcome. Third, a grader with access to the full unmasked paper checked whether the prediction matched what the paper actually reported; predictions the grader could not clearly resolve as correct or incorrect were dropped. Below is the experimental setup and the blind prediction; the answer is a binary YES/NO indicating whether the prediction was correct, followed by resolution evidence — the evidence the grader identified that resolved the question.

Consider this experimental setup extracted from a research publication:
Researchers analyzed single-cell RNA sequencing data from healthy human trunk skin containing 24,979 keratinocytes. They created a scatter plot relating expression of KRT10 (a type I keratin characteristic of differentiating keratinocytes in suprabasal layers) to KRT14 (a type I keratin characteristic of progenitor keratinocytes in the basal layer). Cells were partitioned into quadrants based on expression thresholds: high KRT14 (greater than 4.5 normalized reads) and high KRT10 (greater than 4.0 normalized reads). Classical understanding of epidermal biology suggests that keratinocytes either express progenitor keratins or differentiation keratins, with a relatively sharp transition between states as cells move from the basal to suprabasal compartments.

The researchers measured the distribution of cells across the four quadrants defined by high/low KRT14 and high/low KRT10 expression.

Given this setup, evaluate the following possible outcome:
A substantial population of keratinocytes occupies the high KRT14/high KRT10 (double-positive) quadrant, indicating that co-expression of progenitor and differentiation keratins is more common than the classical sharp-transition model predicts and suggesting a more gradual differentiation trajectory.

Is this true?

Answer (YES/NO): YES